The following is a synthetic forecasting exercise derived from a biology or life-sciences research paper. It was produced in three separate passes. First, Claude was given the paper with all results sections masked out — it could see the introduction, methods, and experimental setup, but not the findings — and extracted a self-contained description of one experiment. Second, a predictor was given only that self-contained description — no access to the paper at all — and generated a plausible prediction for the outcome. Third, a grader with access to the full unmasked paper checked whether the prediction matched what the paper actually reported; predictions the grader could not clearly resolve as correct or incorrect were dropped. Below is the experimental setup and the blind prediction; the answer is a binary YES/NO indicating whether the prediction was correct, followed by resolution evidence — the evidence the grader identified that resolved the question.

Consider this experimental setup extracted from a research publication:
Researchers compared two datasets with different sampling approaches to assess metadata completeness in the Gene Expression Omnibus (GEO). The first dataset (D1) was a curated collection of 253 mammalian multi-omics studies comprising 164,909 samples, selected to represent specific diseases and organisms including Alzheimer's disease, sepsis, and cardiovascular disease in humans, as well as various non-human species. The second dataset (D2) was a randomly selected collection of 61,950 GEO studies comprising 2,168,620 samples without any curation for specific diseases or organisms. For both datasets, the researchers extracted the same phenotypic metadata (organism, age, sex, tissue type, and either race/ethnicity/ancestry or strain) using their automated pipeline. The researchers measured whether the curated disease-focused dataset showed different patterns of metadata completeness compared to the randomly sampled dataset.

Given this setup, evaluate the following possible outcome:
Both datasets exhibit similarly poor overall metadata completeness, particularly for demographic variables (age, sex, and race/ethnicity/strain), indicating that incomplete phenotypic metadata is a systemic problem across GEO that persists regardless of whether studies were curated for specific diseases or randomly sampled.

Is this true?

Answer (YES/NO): NO